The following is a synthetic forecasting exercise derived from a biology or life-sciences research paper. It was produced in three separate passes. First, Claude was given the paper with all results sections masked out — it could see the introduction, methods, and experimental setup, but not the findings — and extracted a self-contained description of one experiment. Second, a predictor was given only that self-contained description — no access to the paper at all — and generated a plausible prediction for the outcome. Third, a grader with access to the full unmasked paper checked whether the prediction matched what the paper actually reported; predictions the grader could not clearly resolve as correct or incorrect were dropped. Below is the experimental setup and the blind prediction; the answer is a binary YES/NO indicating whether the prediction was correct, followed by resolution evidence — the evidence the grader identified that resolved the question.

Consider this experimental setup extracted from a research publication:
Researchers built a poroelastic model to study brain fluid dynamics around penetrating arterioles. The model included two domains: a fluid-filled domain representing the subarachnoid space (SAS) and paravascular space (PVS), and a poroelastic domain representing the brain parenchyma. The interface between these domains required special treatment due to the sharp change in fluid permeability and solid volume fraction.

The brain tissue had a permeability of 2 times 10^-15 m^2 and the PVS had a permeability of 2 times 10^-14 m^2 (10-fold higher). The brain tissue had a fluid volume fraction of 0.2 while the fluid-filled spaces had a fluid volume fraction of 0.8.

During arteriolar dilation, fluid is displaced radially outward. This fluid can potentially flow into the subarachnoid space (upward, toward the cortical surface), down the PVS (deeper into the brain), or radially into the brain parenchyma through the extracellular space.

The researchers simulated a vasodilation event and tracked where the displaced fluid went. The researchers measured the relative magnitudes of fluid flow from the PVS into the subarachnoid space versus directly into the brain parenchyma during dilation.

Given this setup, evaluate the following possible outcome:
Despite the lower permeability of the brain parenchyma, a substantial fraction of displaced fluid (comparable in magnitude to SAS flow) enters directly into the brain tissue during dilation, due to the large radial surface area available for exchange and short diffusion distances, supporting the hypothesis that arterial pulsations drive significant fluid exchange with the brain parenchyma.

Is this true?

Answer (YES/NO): YES